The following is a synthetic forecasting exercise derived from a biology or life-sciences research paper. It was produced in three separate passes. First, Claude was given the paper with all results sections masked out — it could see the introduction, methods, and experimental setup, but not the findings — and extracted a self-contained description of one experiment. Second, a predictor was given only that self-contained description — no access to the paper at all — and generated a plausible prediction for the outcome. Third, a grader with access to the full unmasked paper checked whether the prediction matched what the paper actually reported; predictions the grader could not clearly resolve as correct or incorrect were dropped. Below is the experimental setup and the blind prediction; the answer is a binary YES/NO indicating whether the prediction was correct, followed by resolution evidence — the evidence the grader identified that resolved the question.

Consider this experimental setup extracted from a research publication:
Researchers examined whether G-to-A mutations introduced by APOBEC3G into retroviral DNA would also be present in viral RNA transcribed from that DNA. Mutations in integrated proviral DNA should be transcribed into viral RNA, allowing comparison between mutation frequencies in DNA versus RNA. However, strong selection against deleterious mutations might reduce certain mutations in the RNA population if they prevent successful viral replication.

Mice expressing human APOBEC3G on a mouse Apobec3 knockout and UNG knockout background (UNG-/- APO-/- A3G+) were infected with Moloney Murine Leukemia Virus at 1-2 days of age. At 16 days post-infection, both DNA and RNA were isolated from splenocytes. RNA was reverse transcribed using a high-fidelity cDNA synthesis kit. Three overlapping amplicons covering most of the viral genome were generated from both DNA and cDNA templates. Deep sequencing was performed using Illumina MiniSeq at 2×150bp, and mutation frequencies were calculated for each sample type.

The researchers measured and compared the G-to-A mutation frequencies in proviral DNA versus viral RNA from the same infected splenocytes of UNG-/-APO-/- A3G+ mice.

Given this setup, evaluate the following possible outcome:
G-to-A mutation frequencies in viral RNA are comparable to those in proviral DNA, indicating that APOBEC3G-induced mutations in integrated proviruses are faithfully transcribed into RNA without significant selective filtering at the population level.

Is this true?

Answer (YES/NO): NO